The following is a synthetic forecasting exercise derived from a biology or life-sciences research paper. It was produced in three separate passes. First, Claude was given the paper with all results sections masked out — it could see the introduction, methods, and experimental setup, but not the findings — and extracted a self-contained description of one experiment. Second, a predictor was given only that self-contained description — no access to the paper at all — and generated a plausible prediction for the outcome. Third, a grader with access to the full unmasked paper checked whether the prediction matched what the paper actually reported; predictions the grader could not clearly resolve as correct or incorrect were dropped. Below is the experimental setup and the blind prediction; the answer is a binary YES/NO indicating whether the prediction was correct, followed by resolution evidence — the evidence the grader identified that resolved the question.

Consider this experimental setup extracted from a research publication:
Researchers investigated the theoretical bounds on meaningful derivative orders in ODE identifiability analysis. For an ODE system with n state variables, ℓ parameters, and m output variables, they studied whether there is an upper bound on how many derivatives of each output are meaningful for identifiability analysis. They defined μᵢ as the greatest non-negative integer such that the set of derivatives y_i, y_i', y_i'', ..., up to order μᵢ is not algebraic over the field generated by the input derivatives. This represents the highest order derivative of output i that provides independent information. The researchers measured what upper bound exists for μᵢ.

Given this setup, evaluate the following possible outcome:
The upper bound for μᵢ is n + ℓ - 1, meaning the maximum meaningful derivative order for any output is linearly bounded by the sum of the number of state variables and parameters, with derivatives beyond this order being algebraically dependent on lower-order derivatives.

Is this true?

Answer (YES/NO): YES